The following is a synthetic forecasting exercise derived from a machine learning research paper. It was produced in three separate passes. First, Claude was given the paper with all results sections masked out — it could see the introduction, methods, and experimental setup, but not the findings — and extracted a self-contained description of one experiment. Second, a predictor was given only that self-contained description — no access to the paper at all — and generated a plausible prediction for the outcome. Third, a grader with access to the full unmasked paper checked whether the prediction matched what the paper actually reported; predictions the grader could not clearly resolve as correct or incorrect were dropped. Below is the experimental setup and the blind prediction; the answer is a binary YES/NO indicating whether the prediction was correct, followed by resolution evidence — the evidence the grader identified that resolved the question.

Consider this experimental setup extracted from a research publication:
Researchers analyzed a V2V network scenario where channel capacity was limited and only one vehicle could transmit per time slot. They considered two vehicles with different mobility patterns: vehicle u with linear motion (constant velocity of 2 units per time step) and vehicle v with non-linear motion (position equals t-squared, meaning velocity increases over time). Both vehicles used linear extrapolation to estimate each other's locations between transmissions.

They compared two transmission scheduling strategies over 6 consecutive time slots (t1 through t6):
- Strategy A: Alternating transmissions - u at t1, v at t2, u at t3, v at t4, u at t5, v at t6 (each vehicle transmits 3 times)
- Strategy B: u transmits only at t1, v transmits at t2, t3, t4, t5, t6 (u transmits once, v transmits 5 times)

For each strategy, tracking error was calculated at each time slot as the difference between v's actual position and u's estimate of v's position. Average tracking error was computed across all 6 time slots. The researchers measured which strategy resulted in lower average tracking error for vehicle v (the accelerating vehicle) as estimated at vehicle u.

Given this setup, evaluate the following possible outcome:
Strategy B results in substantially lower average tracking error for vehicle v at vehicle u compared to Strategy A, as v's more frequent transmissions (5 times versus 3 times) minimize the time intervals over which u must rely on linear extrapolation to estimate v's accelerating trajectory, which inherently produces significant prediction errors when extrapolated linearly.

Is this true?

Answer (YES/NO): YES